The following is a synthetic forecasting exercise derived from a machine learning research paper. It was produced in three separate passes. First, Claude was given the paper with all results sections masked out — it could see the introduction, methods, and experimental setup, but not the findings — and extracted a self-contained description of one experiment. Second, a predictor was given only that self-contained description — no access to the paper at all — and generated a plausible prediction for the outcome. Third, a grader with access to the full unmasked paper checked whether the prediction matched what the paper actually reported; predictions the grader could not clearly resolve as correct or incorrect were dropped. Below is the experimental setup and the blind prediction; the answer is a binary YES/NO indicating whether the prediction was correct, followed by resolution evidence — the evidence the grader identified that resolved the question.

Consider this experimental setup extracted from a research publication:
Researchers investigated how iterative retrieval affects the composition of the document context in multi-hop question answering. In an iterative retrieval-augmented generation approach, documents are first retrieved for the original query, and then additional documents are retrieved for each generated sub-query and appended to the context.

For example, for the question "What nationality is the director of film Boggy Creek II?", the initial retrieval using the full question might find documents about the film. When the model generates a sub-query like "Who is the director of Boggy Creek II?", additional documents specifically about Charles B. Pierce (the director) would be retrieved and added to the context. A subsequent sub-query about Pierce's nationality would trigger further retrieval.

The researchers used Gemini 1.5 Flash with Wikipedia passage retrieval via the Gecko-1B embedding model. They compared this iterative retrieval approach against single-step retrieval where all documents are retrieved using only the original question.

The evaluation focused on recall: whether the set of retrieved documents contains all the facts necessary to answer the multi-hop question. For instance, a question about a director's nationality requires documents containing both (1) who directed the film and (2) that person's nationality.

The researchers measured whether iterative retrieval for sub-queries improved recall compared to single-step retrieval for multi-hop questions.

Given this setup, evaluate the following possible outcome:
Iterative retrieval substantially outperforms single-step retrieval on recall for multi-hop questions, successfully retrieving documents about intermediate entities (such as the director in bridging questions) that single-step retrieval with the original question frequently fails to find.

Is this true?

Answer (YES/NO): YES